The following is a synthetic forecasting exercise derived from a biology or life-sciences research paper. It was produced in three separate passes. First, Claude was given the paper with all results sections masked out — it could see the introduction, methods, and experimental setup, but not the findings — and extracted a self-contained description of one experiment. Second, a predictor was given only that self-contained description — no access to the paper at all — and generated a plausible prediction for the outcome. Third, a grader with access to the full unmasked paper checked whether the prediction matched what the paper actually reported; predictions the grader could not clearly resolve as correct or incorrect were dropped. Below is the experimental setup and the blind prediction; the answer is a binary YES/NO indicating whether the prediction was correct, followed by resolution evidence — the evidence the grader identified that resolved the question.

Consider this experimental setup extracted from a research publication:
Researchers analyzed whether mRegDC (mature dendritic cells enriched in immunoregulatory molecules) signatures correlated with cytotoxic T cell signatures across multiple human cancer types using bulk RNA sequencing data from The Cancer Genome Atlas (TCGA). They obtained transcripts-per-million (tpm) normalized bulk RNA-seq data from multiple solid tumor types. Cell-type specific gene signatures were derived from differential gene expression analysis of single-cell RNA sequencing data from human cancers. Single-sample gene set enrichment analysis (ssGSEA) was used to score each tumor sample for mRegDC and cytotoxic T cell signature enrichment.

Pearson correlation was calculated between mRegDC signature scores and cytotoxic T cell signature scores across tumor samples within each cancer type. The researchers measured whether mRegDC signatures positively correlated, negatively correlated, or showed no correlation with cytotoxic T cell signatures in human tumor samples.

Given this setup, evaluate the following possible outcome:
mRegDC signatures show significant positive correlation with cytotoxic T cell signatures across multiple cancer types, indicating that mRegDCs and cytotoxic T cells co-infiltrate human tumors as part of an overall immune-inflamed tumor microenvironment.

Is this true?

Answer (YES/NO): YES